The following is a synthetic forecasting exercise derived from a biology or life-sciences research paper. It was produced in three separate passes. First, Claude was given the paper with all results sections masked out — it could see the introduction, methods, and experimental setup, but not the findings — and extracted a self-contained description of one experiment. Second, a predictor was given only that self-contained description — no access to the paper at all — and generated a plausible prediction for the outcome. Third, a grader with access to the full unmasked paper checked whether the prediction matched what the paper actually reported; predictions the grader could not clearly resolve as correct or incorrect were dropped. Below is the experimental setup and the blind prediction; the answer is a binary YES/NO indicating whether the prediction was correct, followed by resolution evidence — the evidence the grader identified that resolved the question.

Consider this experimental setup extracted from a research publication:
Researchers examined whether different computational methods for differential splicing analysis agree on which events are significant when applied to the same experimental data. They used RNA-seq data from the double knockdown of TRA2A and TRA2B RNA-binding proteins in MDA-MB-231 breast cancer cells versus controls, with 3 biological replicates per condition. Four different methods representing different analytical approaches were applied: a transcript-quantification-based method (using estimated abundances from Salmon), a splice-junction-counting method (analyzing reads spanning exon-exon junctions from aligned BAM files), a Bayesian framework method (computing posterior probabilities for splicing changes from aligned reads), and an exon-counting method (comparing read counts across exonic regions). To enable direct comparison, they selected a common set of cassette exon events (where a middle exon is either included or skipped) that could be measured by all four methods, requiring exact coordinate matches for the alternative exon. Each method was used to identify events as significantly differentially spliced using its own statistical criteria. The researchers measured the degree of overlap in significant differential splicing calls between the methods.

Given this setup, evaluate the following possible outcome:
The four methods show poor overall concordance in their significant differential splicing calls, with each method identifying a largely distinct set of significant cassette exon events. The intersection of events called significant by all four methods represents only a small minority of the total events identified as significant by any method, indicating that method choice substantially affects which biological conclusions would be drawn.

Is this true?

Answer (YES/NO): YES